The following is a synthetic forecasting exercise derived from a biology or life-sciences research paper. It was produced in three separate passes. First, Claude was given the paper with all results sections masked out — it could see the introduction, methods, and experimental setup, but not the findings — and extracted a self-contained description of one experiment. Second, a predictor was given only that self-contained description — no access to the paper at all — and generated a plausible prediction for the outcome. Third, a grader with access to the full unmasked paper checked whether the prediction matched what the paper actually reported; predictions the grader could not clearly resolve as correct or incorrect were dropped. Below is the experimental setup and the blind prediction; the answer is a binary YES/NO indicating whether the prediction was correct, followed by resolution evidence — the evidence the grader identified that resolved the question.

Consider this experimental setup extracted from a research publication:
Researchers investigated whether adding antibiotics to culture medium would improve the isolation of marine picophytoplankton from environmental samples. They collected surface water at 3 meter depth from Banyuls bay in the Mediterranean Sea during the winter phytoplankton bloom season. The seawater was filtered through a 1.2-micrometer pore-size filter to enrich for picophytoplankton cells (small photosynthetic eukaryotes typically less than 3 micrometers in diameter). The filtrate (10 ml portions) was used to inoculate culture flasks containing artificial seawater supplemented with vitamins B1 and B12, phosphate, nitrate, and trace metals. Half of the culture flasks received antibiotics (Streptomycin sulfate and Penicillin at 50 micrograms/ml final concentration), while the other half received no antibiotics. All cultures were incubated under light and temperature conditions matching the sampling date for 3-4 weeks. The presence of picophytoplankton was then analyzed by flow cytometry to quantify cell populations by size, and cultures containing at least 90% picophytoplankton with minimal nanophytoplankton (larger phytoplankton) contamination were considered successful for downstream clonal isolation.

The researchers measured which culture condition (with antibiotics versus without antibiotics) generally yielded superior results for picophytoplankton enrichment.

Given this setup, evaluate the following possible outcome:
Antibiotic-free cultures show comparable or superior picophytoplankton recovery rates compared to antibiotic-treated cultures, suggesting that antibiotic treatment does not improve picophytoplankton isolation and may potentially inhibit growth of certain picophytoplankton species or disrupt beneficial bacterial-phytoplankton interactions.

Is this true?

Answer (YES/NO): YES